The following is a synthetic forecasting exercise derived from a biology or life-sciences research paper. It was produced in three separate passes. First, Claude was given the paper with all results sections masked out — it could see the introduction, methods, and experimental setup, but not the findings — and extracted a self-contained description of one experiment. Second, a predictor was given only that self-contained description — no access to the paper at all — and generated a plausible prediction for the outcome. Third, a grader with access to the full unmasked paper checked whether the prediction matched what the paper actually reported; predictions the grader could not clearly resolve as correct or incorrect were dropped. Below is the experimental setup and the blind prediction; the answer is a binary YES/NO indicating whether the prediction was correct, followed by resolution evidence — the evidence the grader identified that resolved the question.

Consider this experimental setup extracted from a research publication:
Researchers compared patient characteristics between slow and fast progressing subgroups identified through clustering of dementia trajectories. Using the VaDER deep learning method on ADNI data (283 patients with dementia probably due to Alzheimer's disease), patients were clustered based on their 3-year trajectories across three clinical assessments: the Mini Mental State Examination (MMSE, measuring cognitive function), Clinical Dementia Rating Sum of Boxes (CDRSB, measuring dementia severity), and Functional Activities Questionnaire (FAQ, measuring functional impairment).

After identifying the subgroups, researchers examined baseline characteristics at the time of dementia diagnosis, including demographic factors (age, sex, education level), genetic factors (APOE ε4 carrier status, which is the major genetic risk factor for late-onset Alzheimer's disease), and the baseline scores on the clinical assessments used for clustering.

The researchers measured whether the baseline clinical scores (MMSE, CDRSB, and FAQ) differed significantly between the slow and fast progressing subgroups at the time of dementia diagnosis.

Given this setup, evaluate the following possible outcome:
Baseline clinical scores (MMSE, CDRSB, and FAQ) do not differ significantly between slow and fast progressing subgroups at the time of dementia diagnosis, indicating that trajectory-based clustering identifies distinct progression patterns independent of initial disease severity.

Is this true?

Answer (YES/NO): NO